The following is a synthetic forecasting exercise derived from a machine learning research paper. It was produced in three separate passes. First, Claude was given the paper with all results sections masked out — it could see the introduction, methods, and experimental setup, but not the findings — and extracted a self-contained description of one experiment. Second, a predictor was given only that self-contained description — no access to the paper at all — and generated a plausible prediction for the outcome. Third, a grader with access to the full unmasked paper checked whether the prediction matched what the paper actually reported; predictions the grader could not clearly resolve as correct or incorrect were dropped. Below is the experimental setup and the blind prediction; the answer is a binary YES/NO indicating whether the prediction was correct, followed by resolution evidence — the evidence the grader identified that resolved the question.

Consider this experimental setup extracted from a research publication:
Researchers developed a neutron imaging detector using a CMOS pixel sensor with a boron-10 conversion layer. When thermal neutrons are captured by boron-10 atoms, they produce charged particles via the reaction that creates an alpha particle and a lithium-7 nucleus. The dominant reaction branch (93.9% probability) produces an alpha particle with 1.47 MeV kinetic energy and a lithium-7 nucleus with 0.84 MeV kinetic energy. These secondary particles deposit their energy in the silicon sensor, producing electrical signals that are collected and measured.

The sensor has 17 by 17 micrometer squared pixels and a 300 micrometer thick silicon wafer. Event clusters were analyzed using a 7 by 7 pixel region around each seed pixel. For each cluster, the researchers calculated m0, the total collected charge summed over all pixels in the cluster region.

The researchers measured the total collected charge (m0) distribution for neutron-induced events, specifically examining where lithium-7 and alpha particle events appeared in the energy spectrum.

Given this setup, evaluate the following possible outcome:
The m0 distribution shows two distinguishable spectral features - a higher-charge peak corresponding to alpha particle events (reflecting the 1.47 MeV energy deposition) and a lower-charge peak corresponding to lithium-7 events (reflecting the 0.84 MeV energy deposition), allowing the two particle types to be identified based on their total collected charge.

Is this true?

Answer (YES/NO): YES